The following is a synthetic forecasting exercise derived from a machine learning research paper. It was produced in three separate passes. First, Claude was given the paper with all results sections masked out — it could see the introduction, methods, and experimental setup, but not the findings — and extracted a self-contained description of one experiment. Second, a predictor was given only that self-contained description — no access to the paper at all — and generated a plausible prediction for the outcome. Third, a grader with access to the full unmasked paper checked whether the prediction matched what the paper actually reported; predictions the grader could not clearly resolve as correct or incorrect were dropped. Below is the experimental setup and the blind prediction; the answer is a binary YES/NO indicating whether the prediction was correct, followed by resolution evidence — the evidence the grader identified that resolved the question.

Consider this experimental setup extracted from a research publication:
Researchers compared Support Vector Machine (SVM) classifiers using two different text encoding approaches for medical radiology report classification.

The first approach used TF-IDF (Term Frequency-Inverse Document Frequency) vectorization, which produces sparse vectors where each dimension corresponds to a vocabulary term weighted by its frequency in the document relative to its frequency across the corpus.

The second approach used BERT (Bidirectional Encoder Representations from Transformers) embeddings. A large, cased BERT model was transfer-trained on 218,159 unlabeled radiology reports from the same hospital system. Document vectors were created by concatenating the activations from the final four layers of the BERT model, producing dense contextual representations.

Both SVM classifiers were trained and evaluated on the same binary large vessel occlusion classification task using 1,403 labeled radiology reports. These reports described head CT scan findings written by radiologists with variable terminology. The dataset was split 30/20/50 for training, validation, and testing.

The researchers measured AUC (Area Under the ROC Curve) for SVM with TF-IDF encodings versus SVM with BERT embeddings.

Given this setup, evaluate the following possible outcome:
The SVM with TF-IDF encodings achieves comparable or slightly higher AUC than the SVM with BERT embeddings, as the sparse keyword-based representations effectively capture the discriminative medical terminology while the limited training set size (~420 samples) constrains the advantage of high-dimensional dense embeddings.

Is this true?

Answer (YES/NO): NO